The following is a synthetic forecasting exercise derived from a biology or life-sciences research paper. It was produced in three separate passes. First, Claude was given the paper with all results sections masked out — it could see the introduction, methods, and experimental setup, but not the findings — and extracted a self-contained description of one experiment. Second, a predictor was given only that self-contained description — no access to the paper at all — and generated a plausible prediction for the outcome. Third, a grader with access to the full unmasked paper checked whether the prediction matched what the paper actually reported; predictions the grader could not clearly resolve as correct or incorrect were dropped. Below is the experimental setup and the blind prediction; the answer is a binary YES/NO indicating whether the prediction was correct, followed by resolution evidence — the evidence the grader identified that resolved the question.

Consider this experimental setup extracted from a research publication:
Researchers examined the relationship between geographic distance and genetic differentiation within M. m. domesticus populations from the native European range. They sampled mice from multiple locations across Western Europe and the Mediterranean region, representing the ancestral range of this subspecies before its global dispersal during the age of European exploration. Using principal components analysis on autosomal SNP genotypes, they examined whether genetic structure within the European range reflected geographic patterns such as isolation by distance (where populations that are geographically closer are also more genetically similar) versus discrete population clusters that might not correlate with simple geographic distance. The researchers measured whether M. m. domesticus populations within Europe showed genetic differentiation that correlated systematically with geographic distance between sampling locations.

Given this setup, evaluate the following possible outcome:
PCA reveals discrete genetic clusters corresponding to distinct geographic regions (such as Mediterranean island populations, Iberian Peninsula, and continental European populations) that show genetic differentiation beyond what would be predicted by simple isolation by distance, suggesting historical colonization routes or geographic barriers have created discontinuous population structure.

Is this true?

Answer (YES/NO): YES